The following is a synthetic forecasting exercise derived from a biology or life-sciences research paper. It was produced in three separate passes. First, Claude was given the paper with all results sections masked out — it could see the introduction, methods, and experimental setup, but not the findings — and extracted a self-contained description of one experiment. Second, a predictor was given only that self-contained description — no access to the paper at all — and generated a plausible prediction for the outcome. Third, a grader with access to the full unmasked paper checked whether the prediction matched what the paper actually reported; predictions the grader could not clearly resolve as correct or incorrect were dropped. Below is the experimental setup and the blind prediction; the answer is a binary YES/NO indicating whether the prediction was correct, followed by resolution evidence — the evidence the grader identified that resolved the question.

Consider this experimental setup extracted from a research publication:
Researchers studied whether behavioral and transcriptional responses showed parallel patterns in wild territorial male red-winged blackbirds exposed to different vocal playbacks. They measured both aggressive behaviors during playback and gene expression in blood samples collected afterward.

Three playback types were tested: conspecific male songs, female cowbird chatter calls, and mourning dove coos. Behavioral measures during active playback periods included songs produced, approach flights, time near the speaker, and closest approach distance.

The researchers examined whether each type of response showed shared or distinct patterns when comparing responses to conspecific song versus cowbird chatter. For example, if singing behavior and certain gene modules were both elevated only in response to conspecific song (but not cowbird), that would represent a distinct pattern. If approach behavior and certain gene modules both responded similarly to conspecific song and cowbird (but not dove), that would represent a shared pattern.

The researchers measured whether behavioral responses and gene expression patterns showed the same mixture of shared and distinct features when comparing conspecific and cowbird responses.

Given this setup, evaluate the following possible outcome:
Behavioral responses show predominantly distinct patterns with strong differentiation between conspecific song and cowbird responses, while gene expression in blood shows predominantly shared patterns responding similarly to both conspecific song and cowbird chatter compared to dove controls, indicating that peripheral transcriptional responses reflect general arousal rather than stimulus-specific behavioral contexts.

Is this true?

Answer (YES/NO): NO